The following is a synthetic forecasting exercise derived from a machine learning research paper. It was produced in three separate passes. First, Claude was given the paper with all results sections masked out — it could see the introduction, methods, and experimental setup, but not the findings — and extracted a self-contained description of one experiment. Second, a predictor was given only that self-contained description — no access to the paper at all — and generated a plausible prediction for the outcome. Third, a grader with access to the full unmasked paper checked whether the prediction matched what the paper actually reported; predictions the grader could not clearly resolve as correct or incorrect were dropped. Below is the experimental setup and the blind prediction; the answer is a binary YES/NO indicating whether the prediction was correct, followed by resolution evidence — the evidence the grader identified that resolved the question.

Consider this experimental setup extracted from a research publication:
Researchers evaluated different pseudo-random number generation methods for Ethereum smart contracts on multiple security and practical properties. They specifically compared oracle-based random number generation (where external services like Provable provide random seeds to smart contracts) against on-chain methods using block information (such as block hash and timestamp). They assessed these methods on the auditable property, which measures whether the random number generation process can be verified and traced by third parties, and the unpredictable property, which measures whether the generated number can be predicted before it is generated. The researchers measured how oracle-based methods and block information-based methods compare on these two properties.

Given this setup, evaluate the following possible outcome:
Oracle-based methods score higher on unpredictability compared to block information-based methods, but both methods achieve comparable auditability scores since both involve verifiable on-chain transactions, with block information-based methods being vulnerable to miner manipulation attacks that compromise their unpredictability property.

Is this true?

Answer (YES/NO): NO